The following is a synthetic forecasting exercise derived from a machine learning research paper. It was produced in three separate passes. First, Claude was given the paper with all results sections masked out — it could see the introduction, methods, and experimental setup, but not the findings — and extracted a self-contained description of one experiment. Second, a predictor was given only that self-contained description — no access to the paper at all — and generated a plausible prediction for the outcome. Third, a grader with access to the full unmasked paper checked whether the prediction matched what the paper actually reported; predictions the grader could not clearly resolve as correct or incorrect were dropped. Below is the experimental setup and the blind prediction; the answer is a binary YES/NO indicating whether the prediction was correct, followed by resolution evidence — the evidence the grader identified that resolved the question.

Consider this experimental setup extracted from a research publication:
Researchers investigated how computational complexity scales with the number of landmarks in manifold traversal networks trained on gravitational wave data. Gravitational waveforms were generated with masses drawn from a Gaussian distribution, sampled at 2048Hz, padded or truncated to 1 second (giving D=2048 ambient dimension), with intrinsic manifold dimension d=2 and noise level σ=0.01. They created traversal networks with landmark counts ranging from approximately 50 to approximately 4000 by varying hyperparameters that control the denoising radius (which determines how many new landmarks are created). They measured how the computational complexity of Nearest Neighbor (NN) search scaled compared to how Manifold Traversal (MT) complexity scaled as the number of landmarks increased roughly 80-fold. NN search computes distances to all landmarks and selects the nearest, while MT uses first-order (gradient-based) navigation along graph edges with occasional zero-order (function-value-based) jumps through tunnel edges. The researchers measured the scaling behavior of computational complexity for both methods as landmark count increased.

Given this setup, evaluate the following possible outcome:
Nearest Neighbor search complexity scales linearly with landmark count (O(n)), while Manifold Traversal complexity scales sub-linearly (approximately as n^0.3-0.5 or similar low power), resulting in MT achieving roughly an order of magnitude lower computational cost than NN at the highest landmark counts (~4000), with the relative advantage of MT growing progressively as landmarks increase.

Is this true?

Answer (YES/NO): NO